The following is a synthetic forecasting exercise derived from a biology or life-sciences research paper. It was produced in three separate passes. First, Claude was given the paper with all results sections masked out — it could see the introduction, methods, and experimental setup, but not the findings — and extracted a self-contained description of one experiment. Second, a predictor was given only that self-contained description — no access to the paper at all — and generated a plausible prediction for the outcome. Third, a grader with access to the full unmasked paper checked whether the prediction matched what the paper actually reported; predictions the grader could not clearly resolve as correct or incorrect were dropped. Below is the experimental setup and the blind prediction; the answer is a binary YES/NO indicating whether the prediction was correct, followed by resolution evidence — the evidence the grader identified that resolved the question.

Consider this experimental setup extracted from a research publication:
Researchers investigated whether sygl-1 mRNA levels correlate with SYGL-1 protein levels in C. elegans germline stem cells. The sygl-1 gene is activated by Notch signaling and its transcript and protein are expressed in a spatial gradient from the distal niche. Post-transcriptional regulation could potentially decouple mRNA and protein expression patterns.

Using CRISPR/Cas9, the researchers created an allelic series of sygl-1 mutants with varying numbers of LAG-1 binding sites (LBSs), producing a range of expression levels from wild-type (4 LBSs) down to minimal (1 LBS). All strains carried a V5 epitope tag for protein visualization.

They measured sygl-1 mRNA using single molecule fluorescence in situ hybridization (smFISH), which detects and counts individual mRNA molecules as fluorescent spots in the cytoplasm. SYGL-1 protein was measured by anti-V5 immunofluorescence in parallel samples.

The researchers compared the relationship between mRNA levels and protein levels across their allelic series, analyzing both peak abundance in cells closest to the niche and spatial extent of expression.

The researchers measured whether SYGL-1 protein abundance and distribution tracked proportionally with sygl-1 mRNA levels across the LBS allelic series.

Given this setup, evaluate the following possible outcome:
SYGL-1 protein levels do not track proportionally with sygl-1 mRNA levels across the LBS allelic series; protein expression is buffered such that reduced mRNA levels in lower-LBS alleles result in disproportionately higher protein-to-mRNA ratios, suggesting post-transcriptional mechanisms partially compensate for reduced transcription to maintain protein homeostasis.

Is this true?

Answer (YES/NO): NO